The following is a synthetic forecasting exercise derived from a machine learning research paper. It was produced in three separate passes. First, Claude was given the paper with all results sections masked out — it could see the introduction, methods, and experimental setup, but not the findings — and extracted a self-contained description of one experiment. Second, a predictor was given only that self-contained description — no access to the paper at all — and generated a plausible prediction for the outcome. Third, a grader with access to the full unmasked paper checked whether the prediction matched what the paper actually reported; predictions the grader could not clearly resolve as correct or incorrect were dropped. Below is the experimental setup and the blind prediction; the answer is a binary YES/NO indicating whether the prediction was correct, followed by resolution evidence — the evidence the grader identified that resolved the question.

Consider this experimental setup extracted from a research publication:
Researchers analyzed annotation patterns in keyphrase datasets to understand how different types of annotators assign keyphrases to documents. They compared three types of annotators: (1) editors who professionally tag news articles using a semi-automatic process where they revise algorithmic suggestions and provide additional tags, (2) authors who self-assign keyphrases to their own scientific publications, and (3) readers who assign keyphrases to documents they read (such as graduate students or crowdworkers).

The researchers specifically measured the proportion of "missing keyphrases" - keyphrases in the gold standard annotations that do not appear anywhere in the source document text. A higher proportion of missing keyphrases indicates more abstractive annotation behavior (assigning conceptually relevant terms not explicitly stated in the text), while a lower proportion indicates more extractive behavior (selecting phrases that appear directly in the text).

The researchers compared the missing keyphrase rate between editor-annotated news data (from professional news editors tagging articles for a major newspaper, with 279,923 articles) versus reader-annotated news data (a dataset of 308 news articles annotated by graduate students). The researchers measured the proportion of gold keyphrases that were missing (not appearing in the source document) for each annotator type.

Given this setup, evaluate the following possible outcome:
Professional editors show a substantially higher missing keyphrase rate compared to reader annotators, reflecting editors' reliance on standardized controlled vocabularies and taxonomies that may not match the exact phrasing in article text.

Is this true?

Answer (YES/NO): YES